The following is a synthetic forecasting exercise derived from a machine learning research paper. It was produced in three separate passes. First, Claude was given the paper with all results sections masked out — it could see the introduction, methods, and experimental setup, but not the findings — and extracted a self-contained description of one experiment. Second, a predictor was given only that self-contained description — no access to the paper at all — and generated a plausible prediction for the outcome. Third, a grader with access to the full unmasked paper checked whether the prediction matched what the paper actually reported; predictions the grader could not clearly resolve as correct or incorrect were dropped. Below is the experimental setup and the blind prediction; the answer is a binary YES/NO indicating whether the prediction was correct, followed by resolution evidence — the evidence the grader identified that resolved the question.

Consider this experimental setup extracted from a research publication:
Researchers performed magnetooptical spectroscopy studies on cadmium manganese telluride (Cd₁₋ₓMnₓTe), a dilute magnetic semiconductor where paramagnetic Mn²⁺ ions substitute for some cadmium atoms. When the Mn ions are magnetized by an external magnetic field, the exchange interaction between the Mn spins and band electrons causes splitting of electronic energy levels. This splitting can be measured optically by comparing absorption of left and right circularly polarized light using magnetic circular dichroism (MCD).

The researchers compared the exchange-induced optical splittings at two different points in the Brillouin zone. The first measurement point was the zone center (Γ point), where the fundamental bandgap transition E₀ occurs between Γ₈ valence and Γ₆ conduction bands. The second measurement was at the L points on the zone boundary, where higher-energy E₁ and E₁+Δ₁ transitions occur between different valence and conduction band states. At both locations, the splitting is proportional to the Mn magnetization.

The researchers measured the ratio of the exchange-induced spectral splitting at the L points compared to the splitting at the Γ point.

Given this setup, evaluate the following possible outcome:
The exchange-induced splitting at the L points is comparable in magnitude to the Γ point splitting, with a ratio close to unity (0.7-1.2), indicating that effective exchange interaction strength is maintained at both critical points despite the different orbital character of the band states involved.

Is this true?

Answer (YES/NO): NO